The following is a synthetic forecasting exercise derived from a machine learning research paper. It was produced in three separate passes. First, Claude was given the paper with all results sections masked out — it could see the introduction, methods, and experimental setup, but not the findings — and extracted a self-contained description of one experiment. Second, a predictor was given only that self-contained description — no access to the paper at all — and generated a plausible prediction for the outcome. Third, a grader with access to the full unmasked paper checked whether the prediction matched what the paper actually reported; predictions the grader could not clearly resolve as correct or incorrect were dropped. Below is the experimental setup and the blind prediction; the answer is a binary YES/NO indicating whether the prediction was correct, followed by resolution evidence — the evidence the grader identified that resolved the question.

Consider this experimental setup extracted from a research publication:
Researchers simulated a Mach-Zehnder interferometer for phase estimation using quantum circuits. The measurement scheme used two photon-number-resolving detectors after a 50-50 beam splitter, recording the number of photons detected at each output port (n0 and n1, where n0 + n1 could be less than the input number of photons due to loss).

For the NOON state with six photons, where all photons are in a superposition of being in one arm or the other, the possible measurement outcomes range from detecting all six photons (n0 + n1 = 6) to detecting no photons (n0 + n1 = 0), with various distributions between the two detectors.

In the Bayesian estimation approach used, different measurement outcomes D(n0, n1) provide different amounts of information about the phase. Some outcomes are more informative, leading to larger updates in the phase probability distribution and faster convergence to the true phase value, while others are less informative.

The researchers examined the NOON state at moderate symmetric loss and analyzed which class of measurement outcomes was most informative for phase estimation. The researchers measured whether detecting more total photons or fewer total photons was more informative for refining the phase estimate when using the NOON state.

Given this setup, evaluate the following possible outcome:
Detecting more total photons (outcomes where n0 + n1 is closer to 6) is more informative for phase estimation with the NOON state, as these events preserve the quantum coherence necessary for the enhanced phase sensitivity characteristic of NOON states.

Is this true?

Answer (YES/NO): YES